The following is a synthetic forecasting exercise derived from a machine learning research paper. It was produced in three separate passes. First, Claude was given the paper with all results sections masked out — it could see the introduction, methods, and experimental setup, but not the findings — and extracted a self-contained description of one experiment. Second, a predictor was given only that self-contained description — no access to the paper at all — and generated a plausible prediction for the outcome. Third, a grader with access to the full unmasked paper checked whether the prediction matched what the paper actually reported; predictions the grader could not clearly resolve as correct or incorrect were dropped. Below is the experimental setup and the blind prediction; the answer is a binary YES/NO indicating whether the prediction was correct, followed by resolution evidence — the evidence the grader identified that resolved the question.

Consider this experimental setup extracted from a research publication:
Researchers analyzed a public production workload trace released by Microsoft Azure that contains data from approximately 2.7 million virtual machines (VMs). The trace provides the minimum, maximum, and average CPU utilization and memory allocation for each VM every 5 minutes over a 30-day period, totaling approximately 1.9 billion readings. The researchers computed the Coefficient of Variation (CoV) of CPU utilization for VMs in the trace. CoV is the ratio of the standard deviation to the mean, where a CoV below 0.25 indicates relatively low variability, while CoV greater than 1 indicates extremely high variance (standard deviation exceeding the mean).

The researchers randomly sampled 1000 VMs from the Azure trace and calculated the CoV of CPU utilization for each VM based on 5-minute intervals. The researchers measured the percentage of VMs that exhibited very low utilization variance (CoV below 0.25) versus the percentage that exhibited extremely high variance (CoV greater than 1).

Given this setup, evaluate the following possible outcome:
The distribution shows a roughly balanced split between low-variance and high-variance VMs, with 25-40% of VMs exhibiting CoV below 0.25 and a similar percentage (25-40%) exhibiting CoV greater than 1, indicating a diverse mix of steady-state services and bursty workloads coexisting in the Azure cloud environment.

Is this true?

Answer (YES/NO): NO